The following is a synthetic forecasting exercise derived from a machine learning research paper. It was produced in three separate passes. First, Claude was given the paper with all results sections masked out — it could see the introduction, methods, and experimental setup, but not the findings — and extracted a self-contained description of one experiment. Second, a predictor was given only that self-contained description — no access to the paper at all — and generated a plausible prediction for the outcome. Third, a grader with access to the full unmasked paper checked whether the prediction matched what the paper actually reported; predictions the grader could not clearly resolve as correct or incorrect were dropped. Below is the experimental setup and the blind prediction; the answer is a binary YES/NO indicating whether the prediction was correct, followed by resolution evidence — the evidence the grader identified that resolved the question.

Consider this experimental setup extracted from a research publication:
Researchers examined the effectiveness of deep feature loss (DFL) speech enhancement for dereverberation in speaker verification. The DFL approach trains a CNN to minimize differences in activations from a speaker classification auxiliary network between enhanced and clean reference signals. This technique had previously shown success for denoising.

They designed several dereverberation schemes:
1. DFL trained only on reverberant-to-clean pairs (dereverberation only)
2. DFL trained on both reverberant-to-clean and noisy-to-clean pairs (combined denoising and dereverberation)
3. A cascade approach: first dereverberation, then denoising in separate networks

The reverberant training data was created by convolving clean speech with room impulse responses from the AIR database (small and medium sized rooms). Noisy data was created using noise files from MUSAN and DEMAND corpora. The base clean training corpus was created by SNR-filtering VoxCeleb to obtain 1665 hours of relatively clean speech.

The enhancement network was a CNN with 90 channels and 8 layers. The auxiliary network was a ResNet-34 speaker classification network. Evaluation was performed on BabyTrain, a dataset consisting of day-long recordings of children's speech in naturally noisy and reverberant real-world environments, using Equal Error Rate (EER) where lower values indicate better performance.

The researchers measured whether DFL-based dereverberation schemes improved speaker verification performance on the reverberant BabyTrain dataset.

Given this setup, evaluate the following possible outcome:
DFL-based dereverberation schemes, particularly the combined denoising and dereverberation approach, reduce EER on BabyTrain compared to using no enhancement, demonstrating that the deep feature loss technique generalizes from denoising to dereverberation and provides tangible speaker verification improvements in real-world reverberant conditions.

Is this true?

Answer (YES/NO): NO